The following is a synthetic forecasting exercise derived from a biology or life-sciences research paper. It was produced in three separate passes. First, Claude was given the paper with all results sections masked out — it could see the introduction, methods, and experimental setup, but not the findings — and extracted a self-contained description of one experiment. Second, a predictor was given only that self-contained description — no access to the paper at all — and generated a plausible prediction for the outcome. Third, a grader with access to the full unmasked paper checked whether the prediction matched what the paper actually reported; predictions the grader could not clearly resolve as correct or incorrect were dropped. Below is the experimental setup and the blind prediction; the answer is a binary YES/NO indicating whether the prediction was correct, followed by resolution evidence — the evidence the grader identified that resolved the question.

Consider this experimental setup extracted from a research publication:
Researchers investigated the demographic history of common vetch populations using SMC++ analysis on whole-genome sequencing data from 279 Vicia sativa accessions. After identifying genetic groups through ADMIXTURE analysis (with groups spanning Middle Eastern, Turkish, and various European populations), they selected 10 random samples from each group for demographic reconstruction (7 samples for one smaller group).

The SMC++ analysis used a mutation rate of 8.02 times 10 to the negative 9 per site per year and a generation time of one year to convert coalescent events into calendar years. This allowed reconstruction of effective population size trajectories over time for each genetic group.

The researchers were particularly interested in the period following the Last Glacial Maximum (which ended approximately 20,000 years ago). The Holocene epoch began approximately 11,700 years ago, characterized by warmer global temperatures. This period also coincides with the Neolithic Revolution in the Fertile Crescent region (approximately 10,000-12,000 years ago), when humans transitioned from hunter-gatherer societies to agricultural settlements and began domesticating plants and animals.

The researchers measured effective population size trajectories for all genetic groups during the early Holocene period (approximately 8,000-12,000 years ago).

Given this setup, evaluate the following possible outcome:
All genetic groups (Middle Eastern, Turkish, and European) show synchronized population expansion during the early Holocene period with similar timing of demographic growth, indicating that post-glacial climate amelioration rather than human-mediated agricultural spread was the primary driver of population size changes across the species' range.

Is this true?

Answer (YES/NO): YES